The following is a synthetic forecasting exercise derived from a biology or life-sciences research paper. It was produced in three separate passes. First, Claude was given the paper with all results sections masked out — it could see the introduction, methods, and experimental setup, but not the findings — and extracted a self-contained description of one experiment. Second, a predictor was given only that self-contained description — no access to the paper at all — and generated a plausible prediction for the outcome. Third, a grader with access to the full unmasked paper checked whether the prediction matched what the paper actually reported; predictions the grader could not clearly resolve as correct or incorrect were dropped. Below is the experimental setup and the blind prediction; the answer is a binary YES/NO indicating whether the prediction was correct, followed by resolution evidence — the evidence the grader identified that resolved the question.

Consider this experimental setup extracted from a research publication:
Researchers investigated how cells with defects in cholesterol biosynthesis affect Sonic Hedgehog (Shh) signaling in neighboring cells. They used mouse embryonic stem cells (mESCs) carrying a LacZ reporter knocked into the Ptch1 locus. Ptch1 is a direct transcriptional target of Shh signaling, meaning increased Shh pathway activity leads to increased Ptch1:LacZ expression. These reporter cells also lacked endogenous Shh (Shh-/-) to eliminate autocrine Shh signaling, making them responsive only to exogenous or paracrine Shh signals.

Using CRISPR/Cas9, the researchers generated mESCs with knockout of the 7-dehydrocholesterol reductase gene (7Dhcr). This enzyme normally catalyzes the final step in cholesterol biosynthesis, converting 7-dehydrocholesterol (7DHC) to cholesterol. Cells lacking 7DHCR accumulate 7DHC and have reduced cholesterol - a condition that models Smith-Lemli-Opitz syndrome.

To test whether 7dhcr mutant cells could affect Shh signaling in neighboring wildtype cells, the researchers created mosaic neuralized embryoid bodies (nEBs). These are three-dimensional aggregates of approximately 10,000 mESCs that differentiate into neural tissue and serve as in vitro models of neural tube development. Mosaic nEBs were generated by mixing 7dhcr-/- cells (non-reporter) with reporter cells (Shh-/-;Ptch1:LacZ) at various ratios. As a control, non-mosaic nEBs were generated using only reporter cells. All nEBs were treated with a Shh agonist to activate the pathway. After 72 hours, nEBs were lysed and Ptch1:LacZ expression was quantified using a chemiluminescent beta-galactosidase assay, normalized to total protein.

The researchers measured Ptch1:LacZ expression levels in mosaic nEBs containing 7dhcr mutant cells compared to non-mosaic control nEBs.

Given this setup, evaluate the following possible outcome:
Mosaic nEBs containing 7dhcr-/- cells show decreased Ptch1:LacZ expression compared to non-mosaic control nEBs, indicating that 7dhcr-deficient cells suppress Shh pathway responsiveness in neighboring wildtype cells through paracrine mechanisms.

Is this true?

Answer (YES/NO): YES